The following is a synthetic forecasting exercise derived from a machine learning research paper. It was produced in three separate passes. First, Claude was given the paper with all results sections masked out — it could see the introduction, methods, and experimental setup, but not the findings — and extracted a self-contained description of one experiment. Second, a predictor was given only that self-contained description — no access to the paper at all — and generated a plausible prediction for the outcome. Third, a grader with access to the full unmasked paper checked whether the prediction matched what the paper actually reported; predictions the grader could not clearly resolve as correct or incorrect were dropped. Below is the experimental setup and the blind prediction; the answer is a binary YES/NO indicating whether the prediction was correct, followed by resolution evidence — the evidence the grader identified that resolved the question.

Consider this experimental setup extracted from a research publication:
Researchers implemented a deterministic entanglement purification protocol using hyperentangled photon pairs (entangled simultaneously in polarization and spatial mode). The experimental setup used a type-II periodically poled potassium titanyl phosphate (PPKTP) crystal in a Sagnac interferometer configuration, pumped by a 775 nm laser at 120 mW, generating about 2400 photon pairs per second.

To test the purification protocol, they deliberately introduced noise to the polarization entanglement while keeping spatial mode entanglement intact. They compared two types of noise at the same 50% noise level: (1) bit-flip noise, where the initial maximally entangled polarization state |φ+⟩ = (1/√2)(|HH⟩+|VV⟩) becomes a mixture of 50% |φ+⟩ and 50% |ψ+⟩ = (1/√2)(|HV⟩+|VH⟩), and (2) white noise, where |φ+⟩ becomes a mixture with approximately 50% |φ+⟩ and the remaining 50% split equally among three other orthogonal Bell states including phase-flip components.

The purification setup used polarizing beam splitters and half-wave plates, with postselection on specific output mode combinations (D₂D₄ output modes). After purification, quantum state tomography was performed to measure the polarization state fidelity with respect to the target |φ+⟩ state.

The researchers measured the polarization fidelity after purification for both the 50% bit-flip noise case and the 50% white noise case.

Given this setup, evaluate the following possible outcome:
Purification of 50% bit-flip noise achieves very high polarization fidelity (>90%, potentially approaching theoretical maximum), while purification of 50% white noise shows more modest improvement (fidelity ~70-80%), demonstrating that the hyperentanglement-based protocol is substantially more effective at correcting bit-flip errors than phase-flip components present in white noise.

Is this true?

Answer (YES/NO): NO